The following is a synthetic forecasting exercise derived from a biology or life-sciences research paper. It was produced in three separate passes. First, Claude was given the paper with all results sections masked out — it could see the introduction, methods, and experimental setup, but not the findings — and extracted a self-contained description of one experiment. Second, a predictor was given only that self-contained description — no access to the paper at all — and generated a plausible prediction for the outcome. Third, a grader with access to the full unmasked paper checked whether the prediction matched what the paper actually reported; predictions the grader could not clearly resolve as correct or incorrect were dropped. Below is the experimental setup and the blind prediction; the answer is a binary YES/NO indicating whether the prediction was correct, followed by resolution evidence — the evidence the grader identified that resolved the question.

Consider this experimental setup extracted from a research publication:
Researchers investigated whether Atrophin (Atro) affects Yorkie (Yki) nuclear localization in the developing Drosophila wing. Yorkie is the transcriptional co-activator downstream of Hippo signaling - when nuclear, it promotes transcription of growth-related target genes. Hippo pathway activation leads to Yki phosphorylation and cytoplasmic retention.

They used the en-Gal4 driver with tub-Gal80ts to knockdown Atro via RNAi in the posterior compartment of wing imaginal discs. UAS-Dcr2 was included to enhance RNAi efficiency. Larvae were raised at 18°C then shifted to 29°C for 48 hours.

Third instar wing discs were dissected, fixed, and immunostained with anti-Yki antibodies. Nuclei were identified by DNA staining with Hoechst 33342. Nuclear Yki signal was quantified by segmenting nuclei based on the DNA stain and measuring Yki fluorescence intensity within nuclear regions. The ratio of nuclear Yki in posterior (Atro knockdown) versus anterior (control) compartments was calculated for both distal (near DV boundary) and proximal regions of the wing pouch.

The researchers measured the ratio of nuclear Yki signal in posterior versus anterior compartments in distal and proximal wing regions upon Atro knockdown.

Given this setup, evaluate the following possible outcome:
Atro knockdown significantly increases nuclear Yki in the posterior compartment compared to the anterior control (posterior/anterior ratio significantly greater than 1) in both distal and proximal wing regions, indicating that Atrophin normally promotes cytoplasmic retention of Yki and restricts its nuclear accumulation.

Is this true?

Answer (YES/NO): NO